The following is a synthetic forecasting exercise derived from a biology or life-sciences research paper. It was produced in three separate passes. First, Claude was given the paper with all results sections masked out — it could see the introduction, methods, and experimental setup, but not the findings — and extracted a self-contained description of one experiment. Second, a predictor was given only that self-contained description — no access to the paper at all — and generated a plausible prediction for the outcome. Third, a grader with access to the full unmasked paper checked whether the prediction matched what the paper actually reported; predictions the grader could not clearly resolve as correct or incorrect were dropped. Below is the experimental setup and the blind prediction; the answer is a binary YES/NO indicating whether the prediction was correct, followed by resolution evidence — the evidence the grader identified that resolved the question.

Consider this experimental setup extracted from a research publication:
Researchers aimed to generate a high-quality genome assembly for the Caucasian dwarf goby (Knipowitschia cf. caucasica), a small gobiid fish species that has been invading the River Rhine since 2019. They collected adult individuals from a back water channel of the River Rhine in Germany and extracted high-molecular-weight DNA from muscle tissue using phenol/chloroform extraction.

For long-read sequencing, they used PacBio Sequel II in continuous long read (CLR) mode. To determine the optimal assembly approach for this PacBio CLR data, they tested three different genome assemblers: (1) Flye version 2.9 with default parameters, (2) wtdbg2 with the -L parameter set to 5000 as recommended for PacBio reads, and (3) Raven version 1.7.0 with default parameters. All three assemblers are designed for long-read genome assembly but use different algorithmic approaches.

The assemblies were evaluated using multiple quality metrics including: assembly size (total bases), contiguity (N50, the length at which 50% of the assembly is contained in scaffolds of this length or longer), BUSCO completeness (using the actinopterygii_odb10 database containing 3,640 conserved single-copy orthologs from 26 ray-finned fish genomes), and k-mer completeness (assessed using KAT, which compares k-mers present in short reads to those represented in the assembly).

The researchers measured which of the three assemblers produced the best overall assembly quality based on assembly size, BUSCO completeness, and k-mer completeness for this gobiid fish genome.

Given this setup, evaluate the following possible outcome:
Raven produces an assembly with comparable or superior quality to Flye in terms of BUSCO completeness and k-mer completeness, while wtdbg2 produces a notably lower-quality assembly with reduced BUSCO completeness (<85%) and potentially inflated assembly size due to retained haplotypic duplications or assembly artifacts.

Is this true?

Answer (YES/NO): NO